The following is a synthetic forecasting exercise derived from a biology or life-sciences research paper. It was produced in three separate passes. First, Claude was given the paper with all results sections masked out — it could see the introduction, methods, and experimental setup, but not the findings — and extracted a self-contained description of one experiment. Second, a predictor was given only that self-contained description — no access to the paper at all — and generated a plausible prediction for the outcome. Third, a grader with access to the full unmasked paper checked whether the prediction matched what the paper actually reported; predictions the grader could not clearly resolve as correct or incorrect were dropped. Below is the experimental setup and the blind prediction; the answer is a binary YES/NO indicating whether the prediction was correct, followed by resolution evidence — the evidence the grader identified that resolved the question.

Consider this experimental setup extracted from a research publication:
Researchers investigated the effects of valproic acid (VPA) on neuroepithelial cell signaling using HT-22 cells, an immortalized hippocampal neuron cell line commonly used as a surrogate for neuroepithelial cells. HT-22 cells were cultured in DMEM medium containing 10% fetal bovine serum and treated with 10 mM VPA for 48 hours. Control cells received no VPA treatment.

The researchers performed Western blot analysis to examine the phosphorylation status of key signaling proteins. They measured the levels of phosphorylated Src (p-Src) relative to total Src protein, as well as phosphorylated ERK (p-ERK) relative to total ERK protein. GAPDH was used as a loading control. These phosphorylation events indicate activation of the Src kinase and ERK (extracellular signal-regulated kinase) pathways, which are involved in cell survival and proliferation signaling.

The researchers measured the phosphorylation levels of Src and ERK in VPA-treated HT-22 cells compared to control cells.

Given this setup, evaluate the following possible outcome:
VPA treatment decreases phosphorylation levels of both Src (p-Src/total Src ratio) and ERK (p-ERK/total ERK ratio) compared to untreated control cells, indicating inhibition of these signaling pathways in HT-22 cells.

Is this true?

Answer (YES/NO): YES